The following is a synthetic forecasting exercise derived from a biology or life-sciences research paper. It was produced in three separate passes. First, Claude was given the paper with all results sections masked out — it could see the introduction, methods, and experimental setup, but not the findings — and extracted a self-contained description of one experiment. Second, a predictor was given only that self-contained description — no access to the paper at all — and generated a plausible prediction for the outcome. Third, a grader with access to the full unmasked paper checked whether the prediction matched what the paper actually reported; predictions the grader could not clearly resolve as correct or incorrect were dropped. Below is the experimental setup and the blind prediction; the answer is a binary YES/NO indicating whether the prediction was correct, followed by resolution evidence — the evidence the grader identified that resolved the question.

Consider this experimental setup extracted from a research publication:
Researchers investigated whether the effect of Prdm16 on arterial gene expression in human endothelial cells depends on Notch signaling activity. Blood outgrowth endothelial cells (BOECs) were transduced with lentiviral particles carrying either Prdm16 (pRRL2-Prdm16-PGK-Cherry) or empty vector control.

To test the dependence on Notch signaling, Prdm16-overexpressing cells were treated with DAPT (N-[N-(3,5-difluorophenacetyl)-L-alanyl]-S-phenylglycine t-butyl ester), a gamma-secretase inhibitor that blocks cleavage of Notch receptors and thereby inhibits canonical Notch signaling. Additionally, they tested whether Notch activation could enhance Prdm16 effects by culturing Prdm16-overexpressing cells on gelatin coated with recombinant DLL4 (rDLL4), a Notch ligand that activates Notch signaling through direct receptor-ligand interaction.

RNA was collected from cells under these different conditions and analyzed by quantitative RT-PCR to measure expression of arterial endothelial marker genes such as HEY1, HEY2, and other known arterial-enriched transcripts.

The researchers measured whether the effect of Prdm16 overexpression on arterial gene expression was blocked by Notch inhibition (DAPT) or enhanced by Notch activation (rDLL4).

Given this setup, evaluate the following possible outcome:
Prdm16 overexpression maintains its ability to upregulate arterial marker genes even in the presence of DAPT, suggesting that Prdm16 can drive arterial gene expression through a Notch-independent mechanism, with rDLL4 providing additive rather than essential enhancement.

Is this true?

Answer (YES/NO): NO